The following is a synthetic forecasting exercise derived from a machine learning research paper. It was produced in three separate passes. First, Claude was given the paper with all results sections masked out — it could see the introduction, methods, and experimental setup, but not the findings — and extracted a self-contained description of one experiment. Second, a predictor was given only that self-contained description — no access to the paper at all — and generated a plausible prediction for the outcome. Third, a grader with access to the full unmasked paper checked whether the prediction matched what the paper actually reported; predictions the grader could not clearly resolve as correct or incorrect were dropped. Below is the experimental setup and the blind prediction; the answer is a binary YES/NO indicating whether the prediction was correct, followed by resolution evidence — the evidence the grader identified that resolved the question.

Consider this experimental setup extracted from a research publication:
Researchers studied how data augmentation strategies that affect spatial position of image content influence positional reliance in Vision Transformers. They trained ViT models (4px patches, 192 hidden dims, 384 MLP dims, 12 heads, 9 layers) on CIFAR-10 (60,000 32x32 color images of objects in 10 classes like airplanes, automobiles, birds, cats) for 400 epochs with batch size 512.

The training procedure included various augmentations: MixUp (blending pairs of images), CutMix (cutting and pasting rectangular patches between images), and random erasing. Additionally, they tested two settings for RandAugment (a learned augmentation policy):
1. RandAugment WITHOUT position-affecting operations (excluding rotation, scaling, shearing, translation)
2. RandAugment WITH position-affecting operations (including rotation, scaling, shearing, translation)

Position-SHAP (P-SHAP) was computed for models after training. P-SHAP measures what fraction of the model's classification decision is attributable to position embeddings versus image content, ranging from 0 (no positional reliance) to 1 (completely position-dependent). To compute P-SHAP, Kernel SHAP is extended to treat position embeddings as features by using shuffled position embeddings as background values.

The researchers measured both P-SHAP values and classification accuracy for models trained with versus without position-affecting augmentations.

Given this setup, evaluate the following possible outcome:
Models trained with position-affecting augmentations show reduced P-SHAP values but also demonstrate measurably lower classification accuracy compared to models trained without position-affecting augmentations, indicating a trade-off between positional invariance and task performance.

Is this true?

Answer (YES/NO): YES